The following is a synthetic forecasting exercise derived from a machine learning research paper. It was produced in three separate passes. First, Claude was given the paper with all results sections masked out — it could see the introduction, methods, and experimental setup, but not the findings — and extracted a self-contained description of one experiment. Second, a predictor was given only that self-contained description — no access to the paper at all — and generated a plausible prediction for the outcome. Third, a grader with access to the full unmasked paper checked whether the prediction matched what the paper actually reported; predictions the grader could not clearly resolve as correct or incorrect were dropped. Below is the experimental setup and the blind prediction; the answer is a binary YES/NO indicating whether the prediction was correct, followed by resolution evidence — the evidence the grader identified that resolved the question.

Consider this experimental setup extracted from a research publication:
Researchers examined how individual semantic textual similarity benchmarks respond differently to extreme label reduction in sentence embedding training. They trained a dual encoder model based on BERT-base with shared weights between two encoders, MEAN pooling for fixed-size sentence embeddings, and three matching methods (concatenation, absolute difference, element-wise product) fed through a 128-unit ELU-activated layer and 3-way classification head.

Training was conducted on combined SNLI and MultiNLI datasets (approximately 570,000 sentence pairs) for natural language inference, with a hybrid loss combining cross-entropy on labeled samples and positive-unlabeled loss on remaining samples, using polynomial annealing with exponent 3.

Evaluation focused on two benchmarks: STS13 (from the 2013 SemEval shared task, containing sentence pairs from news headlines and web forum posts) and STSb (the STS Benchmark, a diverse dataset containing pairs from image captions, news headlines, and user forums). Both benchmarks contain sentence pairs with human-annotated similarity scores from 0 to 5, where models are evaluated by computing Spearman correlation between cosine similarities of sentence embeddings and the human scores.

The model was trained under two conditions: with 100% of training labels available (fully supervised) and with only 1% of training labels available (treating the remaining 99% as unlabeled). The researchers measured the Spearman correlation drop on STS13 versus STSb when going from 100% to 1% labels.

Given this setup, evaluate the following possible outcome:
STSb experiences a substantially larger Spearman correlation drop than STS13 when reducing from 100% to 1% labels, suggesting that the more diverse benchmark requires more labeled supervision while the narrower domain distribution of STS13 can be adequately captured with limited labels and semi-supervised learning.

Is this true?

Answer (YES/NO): YES